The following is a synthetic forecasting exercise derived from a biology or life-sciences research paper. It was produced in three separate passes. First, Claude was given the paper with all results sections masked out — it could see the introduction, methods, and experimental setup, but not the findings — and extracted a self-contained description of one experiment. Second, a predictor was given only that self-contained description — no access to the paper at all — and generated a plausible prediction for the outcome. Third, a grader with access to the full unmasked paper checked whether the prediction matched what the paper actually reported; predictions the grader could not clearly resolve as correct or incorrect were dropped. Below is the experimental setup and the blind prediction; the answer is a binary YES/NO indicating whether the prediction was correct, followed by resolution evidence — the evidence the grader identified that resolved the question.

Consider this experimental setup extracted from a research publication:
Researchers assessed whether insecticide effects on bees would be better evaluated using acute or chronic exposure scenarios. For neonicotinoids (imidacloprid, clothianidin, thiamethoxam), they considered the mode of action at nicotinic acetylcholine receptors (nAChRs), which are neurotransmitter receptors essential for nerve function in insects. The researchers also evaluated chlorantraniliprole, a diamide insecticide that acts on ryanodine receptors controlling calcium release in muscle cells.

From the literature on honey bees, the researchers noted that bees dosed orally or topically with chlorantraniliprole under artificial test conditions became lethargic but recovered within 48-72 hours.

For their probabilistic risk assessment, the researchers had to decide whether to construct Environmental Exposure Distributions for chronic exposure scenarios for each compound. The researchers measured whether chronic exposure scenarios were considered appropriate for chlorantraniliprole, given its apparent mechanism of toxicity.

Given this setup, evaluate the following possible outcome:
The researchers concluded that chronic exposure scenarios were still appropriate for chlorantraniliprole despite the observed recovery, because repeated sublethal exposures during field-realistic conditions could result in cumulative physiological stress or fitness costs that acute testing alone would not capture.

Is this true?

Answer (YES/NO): NO